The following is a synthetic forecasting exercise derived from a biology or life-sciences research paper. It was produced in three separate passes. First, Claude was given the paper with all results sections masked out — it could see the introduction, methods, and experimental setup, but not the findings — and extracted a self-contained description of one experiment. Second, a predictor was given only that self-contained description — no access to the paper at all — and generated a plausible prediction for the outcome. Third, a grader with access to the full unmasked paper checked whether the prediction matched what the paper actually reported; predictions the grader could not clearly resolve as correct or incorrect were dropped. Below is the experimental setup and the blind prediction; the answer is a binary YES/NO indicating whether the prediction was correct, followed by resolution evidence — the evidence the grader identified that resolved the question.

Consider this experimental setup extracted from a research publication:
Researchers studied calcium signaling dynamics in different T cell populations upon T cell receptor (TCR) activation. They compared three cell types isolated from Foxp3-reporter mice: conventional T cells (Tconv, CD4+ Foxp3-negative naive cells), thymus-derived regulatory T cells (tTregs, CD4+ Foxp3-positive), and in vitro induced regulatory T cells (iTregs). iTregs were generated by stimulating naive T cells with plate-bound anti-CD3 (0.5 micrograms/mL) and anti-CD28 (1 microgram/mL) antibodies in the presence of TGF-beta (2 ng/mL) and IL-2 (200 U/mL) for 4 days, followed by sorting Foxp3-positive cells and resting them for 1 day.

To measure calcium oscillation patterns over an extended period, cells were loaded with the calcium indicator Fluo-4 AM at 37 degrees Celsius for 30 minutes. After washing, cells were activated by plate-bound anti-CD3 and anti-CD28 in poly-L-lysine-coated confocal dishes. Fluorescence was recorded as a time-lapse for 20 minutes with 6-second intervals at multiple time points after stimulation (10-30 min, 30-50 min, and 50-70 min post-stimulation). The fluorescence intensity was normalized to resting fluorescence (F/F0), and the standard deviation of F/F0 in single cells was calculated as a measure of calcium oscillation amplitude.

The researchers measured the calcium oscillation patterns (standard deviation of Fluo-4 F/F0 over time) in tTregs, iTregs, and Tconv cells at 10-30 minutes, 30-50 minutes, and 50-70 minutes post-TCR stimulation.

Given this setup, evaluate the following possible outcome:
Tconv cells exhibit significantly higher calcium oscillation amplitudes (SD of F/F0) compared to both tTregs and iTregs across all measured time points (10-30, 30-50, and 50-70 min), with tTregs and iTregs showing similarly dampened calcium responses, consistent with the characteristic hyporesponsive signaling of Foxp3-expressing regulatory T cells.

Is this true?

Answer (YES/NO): NO